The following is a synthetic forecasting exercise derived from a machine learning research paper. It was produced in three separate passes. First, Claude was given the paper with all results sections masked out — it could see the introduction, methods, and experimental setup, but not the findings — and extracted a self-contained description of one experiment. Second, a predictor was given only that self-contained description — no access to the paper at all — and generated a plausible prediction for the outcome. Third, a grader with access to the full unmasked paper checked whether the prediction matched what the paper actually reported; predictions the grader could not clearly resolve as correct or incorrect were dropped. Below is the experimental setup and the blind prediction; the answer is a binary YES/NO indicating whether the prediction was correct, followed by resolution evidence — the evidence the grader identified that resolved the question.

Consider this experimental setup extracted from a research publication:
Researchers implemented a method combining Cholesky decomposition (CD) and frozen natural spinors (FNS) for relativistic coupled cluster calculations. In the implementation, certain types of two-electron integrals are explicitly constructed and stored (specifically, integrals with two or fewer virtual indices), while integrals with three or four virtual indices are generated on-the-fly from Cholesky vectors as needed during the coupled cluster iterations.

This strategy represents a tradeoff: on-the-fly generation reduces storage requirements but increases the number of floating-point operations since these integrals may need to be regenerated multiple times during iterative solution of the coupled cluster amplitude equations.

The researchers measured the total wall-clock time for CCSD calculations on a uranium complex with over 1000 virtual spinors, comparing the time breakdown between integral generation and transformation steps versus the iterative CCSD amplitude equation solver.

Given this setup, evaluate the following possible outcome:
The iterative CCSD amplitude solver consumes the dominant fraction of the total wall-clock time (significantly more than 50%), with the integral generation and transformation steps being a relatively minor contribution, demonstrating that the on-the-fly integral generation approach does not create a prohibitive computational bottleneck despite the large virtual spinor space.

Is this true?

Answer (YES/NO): YES